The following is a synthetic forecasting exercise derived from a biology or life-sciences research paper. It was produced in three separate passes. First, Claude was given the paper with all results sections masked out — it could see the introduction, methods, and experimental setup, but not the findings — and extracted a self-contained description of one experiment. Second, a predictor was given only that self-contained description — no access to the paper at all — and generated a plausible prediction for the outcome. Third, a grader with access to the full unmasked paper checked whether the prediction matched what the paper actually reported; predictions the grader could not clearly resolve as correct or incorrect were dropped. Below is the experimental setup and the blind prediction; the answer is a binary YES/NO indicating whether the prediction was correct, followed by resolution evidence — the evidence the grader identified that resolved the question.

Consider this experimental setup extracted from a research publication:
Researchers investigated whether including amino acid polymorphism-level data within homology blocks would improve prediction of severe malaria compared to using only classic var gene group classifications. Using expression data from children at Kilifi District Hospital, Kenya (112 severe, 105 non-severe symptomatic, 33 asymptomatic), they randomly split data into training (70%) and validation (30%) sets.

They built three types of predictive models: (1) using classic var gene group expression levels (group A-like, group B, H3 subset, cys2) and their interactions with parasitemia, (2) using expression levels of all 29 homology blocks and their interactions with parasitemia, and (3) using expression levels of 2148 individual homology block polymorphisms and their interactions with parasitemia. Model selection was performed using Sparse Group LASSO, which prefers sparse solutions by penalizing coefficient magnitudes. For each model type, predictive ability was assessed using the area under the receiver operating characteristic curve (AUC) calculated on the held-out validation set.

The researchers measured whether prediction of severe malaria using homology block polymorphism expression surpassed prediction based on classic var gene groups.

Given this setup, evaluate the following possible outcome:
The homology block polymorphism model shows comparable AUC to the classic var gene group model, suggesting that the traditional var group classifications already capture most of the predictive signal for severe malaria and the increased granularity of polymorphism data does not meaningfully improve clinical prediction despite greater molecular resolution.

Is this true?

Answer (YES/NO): YES